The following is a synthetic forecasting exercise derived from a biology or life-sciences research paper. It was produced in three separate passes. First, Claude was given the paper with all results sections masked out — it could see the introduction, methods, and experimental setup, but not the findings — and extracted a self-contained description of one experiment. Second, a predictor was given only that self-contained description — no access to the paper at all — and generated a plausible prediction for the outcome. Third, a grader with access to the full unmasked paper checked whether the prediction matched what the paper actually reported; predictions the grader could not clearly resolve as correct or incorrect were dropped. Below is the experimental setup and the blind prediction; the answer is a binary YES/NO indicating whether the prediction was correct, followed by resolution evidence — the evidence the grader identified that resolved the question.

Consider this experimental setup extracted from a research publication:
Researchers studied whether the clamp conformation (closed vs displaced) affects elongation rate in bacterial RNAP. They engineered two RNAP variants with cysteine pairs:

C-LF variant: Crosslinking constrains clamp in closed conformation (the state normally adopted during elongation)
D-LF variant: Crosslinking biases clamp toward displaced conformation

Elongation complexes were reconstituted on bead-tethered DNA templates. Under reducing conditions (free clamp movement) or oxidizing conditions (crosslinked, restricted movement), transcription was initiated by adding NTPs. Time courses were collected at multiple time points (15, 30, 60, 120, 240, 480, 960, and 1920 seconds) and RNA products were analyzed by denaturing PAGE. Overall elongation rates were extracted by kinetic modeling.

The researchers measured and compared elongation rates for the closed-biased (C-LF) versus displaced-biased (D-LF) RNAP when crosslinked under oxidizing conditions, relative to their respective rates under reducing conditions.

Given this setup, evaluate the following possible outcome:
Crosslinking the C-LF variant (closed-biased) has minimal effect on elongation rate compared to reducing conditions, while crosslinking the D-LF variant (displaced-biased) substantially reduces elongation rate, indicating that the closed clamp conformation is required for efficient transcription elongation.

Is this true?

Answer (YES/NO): NO